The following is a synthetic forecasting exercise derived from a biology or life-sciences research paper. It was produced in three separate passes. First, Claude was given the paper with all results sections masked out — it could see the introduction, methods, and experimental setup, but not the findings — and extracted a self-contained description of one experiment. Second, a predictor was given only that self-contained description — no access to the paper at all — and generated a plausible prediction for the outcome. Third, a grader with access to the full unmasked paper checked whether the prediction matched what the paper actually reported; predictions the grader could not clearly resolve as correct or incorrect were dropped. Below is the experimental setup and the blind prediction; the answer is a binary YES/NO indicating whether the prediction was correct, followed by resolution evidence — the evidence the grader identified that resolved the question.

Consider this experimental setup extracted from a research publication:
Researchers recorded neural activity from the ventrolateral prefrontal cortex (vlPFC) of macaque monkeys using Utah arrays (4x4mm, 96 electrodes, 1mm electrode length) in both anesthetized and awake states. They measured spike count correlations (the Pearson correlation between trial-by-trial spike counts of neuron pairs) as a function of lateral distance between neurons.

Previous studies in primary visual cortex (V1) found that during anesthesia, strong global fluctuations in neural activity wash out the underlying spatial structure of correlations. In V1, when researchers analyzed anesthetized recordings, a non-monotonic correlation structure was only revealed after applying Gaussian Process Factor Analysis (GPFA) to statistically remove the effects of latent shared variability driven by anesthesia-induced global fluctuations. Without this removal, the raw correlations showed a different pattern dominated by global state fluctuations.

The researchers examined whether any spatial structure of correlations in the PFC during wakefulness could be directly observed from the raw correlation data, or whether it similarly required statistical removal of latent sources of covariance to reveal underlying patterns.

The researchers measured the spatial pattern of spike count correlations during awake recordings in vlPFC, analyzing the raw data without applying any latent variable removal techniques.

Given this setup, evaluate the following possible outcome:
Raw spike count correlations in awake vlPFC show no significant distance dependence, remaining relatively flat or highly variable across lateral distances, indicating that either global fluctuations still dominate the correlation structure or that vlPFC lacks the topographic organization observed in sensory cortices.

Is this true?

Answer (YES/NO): NO